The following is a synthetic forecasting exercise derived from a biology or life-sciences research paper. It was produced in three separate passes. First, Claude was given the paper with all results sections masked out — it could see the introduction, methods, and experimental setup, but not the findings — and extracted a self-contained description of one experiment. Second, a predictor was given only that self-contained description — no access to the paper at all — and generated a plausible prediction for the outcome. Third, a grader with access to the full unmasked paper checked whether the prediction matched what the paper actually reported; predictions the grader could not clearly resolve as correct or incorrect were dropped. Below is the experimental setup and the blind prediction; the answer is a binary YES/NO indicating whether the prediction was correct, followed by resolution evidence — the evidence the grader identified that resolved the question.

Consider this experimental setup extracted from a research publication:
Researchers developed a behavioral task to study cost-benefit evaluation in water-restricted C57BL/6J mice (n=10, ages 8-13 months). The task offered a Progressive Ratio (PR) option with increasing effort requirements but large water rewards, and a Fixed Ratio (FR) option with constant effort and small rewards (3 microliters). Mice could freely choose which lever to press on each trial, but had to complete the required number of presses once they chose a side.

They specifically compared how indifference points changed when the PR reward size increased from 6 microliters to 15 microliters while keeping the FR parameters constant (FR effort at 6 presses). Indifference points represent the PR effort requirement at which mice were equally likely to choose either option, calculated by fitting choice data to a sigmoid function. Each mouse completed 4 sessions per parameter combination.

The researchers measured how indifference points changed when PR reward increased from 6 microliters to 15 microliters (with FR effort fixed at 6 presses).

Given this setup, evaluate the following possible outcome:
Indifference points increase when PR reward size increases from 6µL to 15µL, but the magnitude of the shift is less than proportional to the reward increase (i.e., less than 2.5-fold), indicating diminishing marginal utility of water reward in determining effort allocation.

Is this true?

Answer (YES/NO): YES